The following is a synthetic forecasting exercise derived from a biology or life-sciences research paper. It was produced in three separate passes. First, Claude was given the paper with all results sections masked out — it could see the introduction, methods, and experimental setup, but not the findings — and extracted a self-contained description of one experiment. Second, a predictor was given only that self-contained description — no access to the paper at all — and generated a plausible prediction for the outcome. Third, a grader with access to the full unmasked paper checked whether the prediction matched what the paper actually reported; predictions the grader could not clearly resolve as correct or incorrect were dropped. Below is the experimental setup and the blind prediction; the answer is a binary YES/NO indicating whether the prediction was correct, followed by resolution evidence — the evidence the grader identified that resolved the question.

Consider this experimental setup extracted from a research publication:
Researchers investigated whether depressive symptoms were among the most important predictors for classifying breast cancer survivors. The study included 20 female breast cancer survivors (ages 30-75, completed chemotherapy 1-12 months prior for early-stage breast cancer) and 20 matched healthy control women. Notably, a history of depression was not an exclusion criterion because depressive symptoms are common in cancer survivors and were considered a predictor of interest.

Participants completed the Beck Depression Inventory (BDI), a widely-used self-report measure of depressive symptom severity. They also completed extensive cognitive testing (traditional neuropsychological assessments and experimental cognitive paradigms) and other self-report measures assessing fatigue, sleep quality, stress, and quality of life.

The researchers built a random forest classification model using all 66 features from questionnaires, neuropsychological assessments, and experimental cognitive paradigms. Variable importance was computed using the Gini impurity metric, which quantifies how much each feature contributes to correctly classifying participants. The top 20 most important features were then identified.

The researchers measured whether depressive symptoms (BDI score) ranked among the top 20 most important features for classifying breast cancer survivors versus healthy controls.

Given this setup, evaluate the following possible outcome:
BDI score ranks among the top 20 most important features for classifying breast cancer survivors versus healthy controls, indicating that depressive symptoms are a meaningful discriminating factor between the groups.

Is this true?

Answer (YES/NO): NO